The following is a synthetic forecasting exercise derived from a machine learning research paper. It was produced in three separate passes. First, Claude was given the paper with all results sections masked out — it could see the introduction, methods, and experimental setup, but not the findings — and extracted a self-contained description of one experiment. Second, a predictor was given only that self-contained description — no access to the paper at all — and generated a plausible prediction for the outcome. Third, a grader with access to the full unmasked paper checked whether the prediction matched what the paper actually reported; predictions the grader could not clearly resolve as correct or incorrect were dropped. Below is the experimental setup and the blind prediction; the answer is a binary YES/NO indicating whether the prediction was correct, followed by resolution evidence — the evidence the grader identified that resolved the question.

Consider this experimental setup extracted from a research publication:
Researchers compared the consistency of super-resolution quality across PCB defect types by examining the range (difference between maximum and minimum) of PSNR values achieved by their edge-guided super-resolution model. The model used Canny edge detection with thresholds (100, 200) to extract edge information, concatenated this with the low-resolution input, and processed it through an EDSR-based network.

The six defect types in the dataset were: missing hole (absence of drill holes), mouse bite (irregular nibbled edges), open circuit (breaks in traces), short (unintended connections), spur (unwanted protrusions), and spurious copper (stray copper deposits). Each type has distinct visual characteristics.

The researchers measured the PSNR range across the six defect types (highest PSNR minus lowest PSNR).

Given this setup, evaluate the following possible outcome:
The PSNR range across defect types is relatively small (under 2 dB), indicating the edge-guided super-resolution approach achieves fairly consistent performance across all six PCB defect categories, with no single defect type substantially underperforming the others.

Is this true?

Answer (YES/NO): YES